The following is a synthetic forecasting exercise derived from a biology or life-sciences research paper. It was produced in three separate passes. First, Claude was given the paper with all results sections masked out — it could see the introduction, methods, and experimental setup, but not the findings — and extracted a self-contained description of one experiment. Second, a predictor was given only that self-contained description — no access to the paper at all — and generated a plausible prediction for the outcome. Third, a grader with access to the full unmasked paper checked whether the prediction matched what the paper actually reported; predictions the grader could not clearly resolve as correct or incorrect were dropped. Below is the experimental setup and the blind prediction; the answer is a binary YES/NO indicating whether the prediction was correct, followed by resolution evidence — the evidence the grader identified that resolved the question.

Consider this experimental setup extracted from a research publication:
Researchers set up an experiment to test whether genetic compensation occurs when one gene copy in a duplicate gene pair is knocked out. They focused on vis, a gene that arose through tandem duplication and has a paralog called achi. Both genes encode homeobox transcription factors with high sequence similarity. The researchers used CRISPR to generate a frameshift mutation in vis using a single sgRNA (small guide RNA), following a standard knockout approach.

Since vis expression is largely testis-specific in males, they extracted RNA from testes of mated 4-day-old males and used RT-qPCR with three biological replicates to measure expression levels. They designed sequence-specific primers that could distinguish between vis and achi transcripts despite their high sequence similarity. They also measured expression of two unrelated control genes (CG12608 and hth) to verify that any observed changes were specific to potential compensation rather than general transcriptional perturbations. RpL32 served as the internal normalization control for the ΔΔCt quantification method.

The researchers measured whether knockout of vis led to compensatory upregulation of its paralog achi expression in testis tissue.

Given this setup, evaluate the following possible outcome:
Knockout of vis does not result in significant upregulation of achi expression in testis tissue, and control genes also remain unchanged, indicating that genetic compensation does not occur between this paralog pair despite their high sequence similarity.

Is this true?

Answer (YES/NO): NO